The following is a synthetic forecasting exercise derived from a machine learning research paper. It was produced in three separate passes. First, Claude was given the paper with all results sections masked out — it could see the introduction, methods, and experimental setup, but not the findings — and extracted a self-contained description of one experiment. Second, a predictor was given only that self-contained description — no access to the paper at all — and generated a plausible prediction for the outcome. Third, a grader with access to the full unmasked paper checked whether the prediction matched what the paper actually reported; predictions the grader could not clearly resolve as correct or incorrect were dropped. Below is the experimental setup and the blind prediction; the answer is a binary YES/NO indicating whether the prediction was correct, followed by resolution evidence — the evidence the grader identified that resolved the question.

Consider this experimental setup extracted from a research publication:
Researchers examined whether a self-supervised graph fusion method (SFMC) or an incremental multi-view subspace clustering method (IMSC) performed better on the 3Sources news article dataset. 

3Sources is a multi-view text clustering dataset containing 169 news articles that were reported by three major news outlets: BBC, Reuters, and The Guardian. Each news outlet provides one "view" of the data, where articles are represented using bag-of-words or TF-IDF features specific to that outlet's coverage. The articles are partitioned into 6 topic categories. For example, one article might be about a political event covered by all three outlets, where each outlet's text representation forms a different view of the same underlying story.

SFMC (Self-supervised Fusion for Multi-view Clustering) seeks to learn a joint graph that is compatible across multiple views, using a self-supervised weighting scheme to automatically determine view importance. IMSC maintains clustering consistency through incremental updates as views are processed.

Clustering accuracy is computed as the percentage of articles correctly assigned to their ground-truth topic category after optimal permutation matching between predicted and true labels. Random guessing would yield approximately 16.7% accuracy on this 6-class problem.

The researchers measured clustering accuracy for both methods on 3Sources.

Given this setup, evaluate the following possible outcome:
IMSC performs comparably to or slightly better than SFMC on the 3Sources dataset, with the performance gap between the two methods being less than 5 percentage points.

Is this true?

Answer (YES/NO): NO